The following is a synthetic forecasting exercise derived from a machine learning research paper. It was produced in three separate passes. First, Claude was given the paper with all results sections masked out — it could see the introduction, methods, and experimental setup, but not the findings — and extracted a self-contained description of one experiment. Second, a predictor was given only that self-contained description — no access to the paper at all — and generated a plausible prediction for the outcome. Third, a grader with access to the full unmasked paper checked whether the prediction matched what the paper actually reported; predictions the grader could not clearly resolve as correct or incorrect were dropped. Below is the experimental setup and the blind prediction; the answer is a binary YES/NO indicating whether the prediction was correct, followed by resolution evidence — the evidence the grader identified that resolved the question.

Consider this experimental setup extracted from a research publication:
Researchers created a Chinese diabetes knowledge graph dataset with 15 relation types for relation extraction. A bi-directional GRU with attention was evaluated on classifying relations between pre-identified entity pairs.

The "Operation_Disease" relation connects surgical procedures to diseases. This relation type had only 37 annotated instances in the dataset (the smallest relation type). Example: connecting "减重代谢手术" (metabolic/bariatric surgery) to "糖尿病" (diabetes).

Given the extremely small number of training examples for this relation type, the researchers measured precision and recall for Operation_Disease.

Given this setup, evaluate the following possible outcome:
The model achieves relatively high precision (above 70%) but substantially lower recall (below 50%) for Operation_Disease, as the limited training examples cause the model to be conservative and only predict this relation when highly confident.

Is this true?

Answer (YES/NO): NO